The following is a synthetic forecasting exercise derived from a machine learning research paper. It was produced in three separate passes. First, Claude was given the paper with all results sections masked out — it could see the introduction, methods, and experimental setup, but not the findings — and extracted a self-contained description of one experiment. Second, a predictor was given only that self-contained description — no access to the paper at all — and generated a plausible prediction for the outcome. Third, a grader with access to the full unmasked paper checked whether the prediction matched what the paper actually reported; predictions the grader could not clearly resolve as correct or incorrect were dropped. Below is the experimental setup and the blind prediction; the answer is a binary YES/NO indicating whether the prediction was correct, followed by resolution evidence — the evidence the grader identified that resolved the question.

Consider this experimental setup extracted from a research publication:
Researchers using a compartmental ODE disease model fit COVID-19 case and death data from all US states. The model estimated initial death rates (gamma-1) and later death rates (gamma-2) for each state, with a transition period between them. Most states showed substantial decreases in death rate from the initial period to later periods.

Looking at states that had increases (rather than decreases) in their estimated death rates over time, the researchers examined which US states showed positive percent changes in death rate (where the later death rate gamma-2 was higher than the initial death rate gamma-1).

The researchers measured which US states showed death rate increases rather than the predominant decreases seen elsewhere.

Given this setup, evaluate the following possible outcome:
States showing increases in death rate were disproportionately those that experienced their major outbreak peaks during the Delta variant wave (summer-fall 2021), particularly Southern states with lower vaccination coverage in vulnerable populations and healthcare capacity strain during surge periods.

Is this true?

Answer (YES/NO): NO